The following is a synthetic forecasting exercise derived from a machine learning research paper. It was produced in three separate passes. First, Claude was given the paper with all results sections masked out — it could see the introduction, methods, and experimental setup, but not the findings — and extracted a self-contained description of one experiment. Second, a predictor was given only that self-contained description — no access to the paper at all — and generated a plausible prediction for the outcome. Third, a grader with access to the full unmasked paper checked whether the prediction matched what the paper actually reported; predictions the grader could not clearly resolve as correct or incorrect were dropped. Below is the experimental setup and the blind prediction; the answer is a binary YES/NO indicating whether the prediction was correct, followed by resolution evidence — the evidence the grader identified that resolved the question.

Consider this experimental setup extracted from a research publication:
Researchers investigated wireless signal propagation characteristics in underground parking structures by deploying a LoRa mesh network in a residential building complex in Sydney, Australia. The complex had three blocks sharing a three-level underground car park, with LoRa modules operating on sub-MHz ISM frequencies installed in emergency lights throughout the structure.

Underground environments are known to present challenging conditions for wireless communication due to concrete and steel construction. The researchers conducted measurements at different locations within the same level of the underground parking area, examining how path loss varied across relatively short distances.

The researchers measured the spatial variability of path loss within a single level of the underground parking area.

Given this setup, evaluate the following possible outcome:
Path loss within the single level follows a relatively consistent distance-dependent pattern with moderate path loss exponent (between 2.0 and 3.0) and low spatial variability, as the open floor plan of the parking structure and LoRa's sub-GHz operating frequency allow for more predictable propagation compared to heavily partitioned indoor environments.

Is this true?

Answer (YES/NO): NO